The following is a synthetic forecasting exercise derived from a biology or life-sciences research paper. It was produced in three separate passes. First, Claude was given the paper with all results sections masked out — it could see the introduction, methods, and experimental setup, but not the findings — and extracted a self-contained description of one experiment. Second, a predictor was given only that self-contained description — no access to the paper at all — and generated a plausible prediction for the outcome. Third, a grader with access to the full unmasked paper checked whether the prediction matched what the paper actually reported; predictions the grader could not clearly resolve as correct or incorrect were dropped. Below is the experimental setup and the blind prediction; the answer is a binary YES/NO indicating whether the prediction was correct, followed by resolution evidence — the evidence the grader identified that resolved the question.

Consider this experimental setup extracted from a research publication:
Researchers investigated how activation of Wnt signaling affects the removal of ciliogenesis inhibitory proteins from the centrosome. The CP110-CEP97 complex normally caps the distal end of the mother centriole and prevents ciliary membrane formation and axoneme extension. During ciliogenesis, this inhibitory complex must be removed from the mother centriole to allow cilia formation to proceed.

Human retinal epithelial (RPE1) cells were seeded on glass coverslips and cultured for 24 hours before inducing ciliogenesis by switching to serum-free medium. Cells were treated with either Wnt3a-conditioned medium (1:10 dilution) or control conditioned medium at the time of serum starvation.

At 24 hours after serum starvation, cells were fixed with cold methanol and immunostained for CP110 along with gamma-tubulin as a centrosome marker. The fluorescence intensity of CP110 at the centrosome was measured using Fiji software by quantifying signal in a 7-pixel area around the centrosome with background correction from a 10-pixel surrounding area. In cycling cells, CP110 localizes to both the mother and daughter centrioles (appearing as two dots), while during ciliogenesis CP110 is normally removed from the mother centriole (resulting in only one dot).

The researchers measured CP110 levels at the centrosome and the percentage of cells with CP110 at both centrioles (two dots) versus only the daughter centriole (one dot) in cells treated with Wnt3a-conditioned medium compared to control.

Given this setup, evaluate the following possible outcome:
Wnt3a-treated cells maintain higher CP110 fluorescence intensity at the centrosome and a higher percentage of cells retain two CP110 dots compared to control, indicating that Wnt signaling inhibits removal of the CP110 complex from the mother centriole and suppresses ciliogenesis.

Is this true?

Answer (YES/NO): YES